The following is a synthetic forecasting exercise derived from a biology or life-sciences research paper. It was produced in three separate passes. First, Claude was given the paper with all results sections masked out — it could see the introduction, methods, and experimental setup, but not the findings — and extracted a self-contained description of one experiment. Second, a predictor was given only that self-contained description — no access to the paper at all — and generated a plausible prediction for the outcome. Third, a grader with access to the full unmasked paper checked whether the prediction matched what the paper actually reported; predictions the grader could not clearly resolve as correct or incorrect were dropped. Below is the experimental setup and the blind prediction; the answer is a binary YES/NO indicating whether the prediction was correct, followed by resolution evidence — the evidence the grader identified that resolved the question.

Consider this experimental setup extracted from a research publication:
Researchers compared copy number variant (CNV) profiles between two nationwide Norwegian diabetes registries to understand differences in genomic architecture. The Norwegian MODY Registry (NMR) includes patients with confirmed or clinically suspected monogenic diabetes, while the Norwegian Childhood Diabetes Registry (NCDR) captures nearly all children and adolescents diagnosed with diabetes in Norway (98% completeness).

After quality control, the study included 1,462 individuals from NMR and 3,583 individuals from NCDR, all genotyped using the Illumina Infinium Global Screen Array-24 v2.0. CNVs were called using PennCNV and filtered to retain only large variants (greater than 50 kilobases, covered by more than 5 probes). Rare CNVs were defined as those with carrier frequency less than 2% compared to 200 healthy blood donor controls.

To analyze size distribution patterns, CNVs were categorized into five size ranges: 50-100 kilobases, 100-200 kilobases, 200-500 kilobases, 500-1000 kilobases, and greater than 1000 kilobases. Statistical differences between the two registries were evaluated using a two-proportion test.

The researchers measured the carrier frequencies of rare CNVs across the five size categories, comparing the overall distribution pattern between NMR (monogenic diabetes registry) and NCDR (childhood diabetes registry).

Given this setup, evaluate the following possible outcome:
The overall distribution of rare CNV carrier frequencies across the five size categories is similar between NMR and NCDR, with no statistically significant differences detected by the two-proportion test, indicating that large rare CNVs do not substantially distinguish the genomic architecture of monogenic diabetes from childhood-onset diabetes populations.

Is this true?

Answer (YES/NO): YES